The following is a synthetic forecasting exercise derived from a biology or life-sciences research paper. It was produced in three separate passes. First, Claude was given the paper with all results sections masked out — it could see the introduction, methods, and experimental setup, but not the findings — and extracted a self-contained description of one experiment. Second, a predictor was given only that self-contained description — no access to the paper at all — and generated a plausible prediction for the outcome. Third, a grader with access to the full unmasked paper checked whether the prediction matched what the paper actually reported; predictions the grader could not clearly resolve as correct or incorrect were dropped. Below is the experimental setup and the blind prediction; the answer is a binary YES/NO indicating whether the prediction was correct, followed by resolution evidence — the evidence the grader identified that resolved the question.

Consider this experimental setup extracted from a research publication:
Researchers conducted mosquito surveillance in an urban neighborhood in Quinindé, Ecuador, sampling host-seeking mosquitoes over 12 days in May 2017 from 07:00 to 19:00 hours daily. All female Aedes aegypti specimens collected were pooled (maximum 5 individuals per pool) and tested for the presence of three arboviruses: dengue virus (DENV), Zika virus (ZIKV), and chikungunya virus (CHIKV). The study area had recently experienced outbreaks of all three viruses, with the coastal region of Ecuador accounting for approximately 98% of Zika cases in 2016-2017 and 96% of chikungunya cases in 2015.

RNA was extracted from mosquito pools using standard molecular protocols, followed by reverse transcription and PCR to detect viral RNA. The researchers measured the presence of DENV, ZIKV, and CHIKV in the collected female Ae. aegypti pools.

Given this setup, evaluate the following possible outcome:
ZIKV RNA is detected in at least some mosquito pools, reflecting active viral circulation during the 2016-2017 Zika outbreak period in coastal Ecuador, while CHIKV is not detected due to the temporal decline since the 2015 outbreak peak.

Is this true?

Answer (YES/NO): NO